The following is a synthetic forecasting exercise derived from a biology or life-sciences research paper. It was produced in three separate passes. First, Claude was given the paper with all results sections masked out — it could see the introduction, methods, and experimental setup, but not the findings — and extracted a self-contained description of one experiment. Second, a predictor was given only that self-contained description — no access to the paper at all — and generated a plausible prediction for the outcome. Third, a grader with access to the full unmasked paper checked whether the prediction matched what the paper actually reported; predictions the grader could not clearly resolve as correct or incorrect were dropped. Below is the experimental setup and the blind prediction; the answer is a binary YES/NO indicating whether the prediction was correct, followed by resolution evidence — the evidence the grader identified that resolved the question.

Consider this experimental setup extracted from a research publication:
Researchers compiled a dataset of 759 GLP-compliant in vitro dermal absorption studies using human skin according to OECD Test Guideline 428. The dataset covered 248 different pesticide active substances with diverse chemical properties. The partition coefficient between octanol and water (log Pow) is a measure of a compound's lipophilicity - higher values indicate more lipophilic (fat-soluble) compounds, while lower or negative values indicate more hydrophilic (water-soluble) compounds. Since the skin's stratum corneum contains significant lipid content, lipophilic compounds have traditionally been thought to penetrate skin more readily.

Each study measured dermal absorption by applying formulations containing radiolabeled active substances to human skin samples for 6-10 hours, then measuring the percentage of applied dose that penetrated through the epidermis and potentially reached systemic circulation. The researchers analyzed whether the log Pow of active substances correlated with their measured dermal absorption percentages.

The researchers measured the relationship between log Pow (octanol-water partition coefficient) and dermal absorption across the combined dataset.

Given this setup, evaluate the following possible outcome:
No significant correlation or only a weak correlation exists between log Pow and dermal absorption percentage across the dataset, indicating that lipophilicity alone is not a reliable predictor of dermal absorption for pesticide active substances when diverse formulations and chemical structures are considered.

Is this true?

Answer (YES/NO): YES